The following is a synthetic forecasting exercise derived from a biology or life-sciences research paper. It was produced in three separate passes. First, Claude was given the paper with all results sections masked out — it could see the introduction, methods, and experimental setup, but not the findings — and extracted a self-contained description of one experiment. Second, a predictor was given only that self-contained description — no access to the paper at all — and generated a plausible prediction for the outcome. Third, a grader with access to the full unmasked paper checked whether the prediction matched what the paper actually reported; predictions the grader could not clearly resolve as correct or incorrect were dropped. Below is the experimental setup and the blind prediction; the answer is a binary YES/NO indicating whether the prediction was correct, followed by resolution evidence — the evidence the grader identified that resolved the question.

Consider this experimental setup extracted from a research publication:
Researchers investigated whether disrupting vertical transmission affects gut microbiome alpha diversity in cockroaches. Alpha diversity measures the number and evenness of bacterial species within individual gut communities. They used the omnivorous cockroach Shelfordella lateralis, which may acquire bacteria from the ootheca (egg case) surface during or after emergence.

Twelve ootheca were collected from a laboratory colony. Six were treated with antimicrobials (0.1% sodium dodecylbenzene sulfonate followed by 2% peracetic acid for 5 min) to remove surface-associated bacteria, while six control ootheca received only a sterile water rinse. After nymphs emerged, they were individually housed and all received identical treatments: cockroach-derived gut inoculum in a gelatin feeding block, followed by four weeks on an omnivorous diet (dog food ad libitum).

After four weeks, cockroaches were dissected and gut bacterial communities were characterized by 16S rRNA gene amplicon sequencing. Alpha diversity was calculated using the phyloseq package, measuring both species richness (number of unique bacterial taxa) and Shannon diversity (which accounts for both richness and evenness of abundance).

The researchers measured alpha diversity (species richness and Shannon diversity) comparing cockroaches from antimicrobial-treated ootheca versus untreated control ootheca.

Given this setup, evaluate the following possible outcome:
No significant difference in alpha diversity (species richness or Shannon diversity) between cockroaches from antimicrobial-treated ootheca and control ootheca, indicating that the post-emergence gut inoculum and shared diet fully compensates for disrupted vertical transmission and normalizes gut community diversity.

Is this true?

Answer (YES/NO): NO